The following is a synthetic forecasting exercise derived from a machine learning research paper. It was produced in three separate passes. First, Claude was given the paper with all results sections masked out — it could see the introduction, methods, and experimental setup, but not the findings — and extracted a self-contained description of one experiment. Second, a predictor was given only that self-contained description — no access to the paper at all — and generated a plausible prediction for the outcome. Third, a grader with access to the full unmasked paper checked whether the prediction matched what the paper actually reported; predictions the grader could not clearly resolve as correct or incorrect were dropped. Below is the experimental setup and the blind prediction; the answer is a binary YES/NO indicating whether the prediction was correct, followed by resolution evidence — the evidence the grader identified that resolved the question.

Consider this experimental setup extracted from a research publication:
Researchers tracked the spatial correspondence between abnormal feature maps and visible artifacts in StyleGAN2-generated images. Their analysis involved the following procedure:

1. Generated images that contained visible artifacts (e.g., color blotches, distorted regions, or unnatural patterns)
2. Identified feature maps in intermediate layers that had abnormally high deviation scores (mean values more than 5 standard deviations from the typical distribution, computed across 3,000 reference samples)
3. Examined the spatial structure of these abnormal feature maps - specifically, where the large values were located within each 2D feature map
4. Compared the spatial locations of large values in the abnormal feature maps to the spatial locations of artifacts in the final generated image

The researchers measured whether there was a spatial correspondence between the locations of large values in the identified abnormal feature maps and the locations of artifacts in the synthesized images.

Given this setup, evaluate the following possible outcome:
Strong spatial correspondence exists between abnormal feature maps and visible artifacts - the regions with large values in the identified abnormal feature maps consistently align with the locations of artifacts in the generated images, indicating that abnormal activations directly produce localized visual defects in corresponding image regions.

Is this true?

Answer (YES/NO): YES